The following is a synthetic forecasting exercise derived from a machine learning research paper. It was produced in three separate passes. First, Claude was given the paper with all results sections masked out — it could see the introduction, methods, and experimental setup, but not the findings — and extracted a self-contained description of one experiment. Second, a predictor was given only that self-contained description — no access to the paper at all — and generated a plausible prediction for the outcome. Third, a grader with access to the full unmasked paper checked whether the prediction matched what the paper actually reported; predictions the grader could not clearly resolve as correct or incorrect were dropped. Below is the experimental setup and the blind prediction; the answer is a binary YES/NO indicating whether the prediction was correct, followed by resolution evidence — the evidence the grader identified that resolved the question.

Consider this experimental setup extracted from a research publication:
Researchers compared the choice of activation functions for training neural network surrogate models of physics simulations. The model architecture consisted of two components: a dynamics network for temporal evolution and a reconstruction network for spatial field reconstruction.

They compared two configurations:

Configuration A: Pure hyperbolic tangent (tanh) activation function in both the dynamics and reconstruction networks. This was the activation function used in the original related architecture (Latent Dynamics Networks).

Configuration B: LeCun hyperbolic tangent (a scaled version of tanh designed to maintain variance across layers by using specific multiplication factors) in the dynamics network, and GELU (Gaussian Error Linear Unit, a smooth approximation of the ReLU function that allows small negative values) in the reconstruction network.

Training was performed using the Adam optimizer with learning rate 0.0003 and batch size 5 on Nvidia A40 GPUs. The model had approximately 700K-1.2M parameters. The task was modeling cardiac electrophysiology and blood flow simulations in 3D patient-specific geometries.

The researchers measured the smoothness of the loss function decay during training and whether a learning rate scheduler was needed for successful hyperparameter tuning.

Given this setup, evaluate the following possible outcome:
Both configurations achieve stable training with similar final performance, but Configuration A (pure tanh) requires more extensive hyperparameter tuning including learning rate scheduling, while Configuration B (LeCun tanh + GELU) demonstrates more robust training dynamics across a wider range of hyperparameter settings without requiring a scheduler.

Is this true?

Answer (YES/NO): NO